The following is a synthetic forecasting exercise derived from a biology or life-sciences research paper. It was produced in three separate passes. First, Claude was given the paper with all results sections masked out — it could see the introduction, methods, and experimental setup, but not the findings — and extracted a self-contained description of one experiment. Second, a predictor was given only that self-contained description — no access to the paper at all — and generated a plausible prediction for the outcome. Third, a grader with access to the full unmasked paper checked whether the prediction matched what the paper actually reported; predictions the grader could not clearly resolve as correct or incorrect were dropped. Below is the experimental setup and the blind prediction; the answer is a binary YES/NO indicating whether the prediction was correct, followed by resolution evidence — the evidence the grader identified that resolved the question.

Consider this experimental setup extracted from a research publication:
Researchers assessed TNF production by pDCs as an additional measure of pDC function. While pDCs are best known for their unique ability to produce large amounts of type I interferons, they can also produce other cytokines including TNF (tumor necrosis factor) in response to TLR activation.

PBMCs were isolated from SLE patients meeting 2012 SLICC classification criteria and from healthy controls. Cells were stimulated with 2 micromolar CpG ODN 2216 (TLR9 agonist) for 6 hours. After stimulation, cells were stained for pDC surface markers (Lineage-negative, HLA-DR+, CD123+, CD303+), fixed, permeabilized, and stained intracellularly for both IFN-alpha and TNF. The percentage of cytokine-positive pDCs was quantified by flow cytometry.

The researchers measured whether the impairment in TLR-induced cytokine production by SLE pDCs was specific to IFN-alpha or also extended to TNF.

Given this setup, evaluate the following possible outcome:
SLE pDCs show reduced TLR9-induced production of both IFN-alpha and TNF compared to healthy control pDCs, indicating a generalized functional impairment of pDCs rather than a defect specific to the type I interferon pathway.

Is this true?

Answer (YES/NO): YES